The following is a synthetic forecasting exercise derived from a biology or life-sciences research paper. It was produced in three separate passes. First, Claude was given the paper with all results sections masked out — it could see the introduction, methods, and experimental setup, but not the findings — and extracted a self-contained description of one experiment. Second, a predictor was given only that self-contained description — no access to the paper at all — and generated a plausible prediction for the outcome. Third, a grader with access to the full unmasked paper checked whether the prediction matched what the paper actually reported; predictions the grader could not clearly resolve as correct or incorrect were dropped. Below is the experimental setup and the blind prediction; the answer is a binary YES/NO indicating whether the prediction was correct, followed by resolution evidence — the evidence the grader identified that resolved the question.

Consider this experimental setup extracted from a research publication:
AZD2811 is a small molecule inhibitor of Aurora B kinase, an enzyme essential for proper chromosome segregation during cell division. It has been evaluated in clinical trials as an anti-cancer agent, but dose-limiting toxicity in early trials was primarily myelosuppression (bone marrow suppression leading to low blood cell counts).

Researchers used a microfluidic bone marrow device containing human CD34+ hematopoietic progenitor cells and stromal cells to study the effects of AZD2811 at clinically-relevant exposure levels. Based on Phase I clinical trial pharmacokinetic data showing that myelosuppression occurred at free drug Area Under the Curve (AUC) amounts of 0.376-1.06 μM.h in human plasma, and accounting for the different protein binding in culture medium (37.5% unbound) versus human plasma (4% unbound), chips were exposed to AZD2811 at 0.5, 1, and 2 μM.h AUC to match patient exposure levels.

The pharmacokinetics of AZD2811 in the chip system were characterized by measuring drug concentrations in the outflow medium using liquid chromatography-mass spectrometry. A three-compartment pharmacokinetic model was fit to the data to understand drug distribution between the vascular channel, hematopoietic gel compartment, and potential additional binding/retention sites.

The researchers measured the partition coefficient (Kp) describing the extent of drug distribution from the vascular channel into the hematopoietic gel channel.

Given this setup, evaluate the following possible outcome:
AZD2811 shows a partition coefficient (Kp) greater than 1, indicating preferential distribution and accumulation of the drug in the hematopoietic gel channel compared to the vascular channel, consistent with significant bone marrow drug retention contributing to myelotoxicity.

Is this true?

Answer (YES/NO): YES